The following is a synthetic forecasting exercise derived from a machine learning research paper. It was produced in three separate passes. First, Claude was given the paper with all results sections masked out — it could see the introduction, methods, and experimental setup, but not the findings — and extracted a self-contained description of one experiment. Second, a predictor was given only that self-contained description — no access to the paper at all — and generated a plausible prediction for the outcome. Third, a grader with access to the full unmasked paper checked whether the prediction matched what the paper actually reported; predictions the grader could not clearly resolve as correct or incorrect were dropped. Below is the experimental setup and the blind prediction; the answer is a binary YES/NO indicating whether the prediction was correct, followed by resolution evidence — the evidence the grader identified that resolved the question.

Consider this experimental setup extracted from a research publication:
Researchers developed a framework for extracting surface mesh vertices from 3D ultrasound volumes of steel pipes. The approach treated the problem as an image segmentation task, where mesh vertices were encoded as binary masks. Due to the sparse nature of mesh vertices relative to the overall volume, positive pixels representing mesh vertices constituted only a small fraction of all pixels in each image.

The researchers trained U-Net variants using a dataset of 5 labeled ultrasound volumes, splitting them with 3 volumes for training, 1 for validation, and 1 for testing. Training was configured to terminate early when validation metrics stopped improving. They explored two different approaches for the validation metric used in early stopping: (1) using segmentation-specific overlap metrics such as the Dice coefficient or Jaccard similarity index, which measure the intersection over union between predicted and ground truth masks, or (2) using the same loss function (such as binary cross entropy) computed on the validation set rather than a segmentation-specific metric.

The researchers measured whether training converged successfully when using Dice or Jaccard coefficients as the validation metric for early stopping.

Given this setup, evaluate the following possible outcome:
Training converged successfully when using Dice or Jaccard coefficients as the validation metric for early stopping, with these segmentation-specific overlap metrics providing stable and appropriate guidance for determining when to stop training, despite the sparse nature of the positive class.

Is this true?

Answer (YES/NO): NO